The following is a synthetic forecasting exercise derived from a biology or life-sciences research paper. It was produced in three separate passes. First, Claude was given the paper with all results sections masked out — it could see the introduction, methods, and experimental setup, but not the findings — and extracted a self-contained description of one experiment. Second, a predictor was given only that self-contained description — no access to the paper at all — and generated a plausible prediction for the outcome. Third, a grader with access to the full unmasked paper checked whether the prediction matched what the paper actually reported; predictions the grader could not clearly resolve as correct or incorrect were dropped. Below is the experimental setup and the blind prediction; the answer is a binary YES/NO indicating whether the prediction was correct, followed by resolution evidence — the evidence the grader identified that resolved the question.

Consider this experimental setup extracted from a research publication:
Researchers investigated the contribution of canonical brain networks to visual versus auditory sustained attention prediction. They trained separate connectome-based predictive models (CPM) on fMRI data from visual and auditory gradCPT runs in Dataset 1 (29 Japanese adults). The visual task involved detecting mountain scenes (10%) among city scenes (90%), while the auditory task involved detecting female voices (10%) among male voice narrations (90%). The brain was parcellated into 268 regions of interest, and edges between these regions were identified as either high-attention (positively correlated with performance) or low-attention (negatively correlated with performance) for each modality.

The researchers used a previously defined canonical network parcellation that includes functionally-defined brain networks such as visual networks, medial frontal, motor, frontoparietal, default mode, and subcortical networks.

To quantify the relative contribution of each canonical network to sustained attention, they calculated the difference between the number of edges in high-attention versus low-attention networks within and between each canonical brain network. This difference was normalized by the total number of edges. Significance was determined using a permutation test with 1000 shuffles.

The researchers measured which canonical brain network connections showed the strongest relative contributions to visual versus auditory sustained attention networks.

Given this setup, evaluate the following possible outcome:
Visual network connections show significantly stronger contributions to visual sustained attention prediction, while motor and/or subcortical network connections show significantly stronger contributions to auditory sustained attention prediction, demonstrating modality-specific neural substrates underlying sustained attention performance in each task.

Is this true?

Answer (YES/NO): NO